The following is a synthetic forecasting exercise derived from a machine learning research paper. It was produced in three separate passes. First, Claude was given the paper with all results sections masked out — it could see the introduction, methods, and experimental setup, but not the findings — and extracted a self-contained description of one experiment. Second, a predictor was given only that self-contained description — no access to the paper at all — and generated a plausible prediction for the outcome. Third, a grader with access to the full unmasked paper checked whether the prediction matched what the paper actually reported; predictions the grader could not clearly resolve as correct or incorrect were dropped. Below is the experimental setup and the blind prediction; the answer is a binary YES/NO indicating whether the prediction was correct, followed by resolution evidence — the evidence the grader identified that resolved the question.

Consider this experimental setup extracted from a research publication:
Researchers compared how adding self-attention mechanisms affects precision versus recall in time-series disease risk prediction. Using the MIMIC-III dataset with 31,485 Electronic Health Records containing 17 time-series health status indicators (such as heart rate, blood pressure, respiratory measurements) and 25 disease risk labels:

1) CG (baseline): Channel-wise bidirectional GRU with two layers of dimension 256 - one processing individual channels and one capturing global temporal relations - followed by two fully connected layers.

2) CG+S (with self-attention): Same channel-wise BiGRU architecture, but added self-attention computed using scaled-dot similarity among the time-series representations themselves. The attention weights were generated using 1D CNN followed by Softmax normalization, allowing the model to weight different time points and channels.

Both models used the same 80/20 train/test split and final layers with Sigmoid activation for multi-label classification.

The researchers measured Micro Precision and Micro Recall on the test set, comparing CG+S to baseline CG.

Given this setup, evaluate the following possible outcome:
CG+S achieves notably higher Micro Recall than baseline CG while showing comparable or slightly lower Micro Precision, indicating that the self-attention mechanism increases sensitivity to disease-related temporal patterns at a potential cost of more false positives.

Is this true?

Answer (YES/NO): NO